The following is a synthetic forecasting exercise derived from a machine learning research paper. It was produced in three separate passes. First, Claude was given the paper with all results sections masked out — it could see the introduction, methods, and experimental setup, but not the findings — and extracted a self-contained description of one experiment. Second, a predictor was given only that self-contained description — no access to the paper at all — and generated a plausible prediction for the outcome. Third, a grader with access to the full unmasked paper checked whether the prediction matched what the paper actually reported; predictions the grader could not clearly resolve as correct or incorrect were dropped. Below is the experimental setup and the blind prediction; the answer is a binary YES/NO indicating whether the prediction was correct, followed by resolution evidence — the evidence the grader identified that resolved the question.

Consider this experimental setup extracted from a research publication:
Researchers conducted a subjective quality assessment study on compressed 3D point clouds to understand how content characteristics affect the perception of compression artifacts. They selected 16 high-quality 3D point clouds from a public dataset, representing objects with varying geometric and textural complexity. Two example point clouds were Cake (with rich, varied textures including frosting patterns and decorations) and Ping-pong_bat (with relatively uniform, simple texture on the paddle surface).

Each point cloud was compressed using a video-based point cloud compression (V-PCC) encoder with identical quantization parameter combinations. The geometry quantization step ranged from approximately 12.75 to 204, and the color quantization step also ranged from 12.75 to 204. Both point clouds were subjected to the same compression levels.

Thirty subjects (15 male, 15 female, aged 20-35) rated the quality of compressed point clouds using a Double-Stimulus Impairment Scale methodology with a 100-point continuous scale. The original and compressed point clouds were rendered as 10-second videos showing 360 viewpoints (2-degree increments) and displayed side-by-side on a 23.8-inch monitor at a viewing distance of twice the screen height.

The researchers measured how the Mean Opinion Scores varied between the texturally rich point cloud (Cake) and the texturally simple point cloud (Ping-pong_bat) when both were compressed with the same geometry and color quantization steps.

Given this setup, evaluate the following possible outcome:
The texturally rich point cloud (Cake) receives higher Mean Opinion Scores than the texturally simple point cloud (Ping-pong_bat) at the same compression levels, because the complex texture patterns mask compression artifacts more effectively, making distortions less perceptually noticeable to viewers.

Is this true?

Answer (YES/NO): YES